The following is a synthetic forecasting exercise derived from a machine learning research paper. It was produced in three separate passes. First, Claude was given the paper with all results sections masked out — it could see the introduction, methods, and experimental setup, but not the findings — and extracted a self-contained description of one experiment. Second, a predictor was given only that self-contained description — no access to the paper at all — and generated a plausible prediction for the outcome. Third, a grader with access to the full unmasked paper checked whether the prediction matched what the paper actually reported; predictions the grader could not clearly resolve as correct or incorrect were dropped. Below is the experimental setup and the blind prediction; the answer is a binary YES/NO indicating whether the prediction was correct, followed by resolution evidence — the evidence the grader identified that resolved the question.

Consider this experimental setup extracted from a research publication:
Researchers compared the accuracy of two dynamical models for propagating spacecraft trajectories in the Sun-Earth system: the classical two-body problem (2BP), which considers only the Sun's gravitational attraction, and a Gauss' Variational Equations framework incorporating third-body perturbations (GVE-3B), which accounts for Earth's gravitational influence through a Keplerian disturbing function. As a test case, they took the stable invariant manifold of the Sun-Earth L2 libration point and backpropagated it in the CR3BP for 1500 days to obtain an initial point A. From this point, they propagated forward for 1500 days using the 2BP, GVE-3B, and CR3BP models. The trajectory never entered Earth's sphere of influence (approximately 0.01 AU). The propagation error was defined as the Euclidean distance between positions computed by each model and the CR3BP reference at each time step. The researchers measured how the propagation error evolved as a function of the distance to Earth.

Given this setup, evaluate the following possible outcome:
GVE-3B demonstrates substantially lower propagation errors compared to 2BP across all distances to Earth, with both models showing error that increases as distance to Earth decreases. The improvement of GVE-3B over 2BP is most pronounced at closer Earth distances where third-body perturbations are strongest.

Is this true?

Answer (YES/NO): NO